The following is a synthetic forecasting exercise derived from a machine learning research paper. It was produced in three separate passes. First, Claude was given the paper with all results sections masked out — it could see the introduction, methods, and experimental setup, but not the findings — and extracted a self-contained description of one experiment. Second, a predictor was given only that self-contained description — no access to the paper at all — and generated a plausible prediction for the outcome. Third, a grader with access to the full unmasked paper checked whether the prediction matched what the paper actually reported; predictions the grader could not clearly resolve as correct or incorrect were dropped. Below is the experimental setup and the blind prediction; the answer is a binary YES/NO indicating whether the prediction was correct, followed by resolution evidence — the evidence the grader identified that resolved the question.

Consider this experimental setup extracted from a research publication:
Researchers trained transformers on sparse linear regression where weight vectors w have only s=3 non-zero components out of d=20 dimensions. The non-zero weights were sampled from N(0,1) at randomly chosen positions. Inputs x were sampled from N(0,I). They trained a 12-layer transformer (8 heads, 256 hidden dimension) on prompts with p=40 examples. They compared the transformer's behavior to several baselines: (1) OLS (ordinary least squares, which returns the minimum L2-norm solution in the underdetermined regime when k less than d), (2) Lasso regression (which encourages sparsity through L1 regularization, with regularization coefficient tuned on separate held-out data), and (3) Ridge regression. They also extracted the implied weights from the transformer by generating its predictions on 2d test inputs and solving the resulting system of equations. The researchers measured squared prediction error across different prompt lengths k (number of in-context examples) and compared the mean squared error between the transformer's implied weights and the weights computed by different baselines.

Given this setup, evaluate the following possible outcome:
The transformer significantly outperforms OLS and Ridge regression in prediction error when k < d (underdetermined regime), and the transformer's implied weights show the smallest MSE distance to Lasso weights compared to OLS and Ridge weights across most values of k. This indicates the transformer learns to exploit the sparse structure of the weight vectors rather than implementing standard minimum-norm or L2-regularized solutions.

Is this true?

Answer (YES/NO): NO